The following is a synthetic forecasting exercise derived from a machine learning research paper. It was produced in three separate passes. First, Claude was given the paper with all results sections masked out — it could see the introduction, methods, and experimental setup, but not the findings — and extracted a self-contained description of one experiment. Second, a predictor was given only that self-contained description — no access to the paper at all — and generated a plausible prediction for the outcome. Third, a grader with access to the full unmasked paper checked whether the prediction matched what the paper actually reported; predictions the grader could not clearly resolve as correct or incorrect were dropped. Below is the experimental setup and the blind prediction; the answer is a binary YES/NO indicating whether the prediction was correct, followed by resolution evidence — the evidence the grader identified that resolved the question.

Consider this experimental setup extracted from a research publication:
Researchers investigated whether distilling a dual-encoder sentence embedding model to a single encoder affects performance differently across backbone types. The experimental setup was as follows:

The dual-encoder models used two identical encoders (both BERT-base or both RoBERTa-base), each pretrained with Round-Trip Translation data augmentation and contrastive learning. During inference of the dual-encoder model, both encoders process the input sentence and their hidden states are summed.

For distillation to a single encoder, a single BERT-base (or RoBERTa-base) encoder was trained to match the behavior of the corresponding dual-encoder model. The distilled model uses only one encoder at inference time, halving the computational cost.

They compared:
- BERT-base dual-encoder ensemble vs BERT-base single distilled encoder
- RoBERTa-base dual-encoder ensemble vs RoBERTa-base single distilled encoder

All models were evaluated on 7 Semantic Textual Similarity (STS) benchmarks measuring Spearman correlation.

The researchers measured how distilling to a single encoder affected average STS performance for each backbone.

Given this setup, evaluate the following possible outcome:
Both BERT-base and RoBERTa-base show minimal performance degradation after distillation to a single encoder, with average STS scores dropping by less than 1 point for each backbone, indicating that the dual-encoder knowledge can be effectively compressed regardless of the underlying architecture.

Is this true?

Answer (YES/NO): NO